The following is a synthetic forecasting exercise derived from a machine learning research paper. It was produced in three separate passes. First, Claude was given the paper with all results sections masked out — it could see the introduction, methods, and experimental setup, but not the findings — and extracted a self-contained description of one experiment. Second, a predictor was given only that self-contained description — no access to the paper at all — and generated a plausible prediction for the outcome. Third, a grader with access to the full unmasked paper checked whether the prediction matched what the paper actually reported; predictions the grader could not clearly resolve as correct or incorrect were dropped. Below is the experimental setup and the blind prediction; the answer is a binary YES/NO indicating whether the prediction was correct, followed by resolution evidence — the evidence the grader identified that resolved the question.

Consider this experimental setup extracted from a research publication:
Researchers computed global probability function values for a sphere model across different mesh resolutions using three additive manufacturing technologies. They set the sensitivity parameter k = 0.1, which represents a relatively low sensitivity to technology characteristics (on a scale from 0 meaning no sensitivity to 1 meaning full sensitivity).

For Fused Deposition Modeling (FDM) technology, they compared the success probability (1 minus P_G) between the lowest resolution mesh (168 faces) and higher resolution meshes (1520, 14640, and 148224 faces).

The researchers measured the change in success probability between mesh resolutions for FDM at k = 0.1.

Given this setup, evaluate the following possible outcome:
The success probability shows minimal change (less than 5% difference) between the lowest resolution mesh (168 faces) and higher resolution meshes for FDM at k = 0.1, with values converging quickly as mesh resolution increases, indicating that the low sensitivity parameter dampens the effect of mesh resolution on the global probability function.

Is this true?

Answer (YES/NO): YES